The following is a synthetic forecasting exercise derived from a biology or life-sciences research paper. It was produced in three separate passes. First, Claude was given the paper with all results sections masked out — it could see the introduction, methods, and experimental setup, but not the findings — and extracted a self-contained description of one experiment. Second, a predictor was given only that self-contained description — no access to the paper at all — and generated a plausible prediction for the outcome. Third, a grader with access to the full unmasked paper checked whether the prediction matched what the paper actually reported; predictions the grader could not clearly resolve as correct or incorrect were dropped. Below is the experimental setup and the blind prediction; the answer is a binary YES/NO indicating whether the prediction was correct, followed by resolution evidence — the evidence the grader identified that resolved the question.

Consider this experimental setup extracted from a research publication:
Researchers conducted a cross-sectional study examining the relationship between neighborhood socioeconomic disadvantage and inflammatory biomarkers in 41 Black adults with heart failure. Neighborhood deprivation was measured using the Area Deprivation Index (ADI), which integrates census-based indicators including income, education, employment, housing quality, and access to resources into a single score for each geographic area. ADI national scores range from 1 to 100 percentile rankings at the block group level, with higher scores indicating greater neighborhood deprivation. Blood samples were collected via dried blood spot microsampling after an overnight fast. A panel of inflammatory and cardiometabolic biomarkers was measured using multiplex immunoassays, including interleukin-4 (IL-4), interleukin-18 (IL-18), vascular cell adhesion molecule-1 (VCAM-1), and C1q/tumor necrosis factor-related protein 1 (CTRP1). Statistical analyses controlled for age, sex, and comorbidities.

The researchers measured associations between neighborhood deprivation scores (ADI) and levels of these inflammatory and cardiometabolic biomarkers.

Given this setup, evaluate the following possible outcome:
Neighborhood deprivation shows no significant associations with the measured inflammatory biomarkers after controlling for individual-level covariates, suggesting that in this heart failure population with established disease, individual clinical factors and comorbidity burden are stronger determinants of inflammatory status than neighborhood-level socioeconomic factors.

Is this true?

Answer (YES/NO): NO